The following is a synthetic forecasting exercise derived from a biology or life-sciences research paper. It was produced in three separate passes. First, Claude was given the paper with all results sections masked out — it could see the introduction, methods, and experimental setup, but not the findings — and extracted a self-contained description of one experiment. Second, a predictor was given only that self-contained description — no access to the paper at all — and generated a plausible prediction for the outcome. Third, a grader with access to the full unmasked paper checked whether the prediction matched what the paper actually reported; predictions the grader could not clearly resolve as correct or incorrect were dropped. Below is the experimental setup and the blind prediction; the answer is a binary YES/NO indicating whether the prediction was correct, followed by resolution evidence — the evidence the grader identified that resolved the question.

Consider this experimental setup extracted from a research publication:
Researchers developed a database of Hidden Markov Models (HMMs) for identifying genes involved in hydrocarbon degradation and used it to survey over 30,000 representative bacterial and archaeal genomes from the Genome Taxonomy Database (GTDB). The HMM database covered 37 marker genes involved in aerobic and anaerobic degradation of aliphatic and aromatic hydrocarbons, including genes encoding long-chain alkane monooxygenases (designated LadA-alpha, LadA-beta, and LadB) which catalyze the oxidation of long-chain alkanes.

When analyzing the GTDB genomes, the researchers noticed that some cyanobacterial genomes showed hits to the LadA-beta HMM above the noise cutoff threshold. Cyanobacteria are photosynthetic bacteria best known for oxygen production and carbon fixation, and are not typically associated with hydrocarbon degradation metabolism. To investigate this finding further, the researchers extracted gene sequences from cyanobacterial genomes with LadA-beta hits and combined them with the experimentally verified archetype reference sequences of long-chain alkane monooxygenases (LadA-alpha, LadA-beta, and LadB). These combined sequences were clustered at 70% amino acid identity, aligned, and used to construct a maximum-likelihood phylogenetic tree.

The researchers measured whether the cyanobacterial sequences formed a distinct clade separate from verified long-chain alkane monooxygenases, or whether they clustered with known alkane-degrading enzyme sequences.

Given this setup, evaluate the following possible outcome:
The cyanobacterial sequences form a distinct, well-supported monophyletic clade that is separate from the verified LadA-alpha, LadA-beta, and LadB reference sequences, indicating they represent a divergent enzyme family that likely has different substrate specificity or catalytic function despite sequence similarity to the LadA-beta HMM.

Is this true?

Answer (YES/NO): NO